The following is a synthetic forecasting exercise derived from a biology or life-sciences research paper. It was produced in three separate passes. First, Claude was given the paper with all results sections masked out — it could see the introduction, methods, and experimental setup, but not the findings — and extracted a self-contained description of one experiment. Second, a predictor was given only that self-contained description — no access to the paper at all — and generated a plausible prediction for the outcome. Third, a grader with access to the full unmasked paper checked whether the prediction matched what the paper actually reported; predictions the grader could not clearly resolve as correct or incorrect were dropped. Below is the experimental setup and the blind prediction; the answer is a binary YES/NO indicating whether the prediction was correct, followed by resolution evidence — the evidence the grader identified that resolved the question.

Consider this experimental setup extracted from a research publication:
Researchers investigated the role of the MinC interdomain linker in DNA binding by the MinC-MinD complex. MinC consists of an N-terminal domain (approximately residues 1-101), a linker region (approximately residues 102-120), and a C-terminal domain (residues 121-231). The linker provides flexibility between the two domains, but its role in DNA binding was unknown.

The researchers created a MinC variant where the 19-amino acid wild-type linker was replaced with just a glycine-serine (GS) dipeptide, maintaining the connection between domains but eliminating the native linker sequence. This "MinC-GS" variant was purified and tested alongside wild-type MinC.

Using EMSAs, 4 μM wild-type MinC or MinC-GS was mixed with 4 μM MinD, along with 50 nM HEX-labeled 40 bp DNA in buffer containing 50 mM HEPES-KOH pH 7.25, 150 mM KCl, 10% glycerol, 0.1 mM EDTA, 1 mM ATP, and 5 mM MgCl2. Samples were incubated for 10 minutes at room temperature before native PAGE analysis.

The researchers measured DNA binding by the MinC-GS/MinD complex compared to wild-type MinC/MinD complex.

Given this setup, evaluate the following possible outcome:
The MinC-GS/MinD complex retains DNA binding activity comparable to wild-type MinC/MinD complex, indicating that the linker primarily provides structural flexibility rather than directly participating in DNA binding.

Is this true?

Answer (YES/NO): NO